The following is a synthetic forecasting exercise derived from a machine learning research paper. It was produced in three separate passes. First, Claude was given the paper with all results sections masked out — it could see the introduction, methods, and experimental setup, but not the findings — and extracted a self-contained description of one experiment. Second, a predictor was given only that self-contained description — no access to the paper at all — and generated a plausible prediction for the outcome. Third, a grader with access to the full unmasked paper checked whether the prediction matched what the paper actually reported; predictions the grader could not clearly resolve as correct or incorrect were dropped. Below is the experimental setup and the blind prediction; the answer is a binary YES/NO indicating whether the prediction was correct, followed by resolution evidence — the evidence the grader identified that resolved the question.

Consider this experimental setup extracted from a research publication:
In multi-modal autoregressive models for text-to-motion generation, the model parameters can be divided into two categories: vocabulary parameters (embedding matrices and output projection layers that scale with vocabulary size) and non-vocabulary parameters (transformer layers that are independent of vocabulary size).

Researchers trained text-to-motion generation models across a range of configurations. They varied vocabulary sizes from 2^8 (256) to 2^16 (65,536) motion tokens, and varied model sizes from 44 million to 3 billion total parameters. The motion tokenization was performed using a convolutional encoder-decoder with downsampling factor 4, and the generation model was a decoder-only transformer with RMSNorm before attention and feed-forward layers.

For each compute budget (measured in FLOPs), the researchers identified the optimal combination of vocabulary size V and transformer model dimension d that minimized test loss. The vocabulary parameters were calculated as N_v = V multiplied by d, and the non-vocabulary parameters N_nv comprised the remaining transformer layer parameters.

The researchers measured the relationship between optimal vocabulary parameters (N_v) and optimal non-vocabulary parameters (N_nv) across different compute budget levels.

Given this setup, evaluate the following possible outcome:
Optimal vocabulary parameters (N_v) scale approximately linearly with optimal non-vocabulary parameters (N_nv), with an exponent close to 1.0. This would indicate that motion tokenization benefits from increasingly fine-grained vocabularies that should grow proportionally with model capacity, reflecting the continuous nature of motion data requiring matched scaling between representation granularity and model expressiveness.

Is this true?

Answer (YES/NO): NO